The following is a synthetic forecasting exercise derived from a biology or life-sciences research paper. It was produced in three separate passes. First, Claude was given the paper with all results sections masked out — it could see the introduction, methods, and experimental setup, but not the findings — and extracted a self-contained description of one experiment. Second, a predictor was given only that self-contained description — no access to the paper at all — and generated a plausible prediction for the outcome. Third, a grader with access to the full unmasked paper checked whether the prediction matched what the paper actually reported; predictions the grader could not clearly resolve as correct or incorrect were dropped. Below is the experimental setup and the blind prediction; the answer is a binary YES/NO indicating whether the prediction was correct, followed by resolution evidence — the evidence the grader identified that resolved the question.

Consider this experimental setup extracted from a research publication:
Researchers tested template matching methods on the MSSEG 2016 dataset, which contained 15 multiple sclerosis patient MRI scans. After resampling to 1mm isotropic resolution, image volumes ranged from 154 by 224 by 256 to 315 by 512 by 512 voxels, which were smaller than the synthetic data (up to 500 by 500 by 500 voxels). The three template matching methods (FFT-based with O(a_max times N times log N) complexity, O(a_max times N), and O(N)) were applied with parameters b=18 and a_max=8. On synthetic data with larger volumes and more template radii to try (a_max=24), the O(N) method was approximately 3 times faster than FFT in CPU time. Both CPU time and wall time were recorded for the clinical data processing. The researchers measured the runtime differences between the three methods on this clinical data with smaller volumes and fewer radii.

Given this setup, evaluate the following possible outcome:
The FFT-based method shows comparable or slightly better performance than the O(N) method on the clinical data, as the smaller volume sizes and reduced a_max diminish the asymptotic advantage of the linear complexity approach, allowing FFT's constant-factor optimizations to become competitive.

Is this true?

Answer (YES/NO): YES